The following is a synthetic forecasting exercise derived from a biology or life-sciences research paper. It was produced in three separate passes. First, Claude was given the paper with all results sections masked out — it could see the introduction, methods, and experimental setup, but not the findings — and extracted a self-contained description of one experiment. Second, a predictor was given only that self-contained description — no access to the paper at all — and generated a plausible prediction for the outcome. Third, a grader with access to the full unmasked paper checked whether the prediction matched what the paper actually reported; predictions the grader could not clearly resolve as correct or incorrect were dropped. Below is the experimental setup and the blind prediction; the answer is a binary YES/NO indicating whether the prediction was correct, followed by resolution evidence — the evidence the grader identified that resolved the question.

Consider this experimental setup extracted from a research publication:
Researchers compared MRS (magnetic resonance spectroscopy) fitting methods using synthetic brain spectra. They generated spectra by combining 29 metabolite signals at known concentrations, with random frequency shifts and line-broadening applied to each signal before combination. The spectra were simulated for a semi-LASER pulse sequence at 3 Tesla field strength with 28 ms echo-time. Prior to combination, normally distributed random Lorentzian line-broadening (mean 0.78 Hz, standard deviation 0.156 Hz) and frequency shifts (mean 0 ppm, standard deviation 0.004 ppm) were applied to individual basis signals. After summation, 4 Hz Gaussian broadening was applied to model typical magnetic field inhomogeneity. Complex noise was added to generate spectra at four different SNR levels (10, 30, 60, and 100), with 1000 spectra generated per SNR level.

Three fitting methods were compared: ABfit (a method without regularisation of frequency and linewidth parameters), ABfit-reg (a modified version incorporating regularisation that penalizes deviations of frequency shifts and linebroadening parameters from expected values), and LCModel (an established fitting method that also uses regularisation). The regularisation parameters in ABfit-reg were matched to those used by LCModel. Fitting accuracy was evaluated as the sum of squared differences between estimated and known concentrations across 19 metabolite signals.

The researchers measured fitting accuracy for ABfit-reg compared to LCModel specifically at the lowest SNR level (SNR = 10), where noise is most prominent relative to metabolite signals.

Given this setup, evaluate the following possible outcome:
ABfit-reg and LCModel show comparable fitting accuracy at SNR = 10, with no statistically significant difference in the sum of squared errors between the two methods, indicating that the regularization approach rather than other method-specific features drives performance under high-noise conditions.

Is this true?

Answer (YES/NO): YES